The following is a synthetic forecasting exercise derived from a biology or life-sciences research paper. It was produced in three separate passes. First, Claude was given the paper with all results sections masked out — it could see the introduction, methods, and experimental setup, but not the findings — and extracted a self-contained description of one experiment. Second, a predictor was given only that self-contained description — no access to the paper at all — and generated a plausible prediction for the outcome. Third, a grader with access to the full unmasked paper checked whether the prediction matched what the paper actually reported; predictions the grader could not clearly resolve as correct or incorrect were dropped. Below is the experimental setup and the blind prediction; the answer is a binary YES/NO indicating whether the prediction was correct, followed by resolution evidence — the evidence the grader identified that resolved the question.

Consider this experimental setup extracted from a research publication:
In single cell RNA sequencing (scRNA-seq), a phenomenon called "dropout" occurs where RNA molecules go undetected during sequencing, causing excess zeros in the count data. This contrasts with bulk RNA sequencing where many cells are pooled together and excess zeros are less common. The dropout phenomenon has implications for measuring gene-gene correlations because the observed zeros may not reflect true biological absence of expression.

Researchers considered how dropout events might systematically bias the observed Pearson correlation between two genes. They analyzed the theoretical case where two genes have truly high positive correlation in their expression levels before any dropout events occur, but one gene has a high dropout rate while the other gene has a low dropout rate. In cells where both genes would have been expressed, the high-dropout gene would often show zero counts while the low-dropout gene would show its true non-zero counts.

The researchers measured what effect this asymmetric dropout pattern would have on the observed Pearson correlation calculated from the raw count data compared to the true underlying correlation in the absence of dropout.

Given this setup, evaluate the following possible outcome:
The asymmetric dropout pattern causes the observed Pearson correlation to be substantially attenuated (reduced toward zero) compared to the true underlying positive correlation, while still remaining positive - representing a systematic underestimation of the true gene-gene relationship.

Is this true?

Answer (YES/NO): YES